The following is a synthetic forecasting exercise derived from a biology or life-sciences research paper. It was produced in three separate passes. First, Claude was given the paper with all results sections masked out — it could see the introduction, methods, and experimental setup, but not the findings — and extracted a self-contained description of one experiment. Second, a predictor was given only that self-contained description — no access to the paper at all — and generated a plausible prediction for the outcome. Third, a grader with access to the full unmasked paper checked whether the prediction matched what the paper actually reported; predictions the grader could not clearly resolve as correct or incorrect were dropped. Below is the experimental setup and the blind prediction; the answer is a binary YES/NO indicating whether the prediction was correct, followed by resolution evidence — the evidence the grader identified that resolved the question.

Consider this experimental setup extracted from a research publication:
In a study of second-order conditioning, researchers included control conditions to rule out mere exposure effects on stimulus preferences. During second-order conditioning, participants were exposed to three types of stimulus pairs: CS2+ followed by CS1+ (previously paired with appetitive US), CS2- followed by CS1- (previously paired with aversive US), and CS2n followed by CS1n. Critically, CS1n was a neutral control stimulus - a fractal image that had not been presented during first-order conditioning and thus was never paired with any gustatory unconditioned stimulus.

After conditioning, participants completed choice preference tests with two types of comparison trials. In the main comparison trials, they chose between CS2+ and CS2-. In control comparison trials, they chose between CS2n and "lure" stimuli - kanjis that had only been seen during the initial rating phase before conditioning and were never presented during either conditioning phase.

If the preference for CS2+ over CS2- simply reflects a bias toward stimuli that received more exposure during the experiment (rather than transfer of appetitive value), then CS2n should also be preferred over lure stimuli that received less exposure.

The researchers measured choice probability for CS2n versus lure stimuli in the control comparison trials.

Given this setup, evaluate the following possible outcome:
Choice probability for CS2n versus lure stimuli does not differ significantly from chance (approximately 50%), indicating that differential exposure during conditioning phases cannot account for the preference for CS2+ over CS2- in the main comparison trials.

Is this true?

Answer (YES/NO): YES